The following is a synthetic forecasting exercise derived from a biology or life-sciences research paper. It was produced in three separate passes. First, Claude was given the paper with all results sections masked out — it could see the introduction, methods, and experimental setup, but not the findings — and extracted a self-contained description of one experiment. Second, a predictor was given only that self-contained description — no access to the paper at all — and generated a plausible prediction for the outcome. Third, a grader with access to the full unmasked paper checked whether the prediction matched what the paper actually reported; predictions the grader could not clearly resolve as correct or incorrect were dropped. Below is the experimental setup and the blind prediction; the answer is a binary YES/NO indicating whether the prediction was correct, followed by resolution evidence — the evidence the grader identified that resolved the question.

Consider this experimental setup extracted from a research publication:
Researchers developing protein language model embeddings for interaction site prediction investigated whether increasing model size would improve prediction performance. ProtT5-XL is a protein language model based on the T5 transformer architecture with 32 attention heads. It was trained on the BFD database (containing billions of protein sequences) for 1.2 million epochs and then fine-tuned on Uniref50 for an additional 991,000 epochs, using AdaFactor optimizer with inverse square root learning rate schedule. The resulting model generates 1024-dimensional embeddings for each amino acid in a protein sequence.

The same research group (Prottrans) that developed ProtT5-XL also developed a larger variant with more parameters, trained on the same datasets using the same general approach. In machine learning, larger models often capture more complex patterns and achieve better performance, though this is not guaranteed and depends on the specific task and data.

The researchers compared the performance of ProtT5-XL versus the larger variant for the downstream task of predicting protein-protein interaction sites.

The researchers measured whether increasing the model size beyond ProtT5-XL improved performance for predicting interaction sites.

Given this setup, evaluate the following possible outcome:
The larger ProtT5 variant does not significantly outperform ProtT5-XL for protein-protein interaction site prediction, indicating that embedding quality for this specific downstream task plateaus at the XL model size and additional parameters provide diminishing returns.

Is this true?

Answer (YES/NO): YES